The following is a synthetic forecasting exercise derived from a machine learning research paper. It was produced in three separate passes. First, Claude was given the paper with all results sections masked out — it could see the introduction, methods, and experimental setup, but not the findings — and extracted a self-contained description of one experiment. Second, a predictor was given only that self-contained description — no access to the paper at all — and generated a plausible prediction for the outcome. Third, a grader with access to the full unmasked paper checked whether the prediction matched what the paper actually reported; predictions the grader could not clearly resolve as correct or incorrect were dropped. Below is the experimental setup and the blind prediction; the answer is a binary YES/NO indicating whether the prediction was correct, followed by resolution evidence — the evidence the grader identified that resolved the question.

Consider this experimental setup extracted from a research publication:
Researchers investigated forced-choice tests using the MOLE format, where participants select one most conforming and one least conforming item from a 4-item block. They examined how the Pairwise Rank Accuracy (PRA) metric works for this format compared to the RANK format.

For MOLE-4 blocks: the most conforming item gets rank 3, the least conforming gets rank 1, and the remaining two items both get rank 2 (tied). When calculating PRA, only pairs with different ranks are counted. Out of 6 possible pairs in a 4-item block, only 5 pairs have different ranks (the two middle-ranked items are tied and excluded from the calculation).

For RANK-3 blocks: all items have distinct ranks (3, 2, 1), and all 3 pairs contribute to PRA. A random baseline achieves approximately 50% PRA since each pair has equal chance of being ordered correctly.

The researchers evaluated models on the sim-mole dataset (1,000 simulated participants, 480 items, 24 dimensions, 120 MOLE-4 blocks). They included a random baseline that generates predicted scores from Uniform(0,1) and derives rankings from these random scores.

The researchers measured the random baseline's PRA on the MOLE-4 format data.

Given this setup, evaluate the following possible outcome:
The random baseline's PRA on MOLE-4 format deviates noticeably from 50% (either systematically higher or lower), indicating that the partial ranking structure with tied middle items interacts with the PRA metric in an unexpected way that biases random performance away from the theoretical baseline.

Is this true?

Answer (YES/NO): NO